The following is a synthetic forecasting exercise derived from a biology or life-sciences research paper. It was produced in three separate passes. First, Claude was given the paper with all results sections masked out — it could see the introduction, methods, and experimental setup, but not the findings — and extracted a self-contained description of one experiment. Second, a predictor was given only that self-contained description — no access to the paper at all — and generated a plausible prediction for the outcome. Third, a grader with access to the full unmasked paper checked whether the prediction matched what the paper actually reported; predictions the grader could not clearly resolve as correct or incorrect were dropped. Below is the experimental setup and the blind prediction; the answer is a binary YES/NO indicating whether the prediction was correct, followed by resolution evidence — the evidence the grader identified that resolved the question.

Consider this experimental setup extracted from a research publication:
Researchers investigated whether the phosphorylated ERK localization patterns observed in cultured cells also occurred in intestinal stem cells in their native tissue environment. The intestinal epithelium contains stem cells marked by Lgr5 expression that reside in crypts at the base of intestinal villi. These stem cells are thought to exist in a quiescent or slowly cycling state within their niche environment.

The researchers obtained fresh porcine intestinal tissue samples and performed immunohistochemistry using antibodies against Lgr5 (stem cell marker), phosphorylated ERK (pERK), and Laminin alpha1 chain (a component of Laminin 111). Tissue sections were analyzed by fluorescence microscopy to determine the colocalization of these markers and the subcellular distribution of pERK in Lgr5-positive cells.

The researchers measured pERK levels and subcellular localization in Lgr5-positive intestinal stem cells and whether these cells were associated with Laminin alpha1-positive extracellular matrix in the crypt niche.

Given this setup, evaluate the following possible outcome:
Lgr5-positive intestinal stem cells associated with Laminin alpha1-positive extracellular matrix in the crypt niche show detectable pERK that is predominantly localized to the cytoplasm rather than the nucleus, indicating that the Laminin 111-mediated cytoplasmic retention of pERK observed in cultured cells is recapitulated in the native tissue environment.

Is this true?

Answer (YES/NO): YES